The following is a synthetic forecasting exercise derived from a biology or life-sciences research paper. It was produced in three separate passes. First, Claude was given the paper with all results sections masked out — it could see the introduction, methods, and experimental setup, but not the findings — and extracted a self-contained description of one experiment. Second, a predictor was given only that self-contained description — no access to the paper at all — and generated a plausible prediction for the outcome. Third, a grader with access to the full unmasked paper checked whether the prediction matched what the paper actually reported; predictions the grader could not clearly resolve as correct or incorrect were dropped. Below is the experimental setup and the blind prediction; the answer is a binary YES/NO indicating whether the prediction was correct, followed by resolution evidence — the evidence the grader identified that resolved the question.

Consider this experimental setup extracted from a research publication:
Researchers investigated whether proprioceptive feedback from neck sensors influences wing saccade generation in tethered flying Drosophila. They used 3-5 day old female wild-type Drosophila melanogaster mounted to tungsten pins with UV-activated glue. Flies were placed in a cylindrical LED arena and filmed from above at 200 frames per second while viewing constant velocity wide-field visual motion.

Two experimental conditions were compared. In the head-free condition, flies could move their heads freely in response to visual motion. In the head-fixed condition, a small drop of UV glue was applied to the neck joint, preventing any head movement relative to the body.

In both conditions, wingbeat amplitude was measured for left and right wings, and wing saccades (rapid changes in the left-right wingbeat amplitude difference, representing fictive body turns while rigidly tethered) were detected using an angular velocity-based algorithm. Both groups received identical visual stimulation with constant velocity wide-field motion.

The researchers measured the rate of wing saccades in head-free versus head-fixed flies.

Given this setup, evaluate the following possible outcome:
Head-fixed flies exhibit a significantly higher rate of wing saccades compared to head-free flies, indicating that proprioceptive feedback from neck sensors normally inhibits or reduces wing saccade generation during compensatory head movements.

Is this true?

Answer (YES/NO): NO